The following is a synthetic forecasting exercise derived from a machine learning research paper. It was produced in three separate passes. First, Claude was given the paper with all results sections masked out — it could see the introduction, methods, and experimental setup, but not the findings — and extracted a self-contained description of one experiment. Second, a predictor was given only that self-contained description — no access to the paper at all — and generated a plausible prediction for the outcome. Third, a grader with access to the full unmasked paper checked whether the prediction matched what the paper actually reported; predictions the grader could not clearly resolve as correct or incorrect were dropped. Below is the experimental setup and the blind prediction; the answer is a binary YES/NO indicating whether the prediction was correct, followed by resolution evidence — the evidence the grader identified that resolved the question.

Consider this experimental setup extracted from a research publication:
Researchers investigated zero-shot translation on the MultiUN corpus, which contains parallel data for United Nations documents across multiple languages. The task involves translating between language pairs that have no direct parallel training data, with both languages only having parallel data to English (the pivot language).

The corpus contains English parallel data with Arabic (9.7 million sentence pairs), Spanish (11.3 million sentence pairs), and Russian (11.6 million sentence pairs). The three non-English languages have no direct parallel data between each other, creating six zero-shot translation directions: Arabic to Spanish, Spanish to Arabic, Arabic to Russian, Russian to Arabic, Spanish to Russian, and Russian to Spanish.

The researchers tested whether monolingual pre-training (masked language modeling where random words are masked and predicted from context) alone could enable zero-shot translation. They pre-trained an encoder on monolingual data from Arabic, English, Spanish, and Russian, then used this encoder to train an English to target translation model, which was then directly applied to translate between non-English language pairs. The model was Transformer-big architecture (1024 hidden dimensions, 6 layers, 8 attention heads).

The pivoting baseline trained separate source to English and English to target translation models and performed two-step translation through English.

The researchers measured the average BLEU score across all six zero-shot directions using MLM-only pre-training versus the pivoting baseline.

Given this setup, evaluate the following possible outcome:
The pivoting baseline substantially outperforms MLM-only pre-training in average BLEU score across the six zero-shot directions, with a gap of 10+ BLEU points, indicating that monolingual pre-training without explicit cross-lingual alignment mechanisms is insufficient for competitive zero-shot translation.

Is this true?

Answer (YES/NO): YES